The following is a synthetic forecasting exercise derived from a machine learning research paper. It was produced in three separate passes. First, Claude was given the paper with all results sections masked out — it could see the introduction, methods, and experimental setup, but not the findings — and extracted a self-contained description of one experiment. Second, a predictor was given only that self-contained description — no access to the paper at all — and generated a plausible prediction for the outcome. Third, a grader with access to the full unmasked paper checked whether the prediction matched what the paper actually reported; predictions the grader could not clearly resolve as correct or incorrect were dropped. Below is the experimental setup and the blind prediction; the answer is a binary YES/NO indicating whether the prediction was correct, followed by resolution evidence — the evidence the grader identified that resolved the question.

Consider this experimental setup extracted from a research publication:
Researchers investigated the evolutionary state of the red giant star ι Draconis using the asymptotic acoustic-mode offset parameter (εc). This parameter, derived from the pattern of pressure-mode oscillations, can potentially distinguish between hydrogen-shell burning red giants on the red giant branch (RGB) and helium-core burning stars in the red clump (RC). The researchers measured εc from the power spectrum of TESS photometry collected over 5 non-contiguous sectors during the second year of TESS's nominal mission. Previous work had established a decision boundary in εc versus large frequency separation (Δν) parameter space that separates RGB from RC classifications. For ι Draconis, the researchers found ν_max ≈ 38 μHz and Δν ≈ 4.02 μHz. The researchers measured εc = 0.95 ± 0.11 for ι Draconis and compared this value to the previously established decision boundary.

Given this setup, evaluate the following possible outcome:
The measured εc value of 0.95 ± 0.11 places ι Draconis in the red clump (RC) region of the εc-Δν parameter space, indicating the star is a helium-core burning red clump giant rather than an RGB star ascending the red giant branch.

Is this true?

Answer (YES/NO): NO